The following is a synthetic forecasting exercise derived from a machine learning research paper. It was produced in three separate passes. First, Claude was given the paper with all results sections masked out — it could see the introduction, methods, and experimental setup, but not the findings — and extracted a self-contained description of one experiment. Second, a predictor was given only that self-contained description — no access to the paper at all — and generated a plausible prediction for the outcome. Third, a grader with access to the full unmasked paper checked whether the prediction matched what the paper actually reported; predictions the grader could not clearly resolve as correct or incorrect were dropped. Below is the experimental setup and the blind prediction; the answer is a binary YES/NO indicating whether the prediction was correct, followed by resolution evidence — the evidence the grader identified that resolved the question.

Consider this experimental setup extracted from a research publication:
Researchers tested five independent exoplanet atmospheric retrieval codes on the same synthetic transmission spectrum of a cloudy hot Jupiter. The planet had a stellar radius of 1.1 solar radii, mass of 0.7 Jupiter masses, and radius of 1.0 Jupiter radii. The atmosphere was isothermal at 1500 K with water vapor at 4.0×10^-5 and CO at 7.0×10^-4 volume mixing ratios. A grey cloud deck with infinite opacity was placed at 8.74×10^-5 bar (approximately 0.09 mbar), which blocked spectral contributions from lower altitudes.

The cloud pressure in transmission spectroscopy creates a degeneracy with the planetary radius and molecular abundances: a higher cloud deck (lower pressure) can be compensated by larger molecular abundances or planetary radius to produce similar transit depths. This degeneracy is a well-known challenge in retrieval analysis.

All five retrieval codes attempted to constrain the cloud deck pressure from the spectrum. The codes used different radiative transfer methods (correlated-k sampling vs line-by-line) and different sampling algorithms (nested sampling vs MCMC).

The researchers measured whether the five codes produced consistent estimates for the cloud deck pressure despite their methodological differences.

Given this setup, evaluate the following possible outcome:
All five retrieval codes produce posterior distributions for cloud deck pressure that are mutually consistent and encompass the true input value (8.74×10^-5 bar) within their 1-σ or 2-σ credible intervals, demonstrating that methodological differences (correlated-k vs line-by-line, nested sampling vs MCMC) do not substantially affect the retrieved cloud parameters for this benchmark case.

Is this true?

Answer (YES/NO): YES